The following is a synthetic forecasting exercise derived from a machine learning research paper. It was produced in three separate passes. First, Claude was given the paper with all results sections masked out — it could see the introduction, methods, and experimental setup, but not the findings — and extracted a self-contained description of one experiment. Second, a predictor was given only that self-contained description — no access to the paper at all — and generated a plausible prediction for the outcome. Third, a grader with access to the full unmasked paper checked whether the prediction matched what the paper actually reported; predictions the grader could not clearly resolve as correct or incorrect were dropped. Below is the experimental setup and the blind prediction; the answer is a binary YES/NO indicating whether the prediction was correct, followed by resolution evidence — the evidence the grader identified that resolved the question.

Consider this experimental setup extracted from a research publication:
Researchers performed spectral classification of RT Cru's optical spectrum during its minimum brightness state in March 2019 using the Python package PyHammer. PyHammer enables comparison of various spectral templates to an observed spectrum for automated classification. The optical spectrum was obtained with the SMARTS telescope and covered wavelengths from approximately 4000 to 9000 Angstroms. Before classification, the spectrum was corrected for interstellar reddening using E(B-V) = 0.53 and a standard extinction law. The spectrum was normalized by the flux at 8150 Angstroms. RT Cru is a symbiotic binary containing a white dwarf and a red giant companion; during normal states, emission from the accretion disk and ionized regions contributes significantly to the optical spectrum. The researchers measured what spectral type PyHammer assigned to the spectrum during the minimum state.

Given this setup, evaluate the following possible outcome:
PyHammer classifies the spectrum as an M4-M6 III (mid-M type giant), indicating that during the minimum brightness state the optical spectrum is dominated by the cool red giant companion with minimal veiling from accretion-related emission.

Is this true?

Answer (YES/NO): YES